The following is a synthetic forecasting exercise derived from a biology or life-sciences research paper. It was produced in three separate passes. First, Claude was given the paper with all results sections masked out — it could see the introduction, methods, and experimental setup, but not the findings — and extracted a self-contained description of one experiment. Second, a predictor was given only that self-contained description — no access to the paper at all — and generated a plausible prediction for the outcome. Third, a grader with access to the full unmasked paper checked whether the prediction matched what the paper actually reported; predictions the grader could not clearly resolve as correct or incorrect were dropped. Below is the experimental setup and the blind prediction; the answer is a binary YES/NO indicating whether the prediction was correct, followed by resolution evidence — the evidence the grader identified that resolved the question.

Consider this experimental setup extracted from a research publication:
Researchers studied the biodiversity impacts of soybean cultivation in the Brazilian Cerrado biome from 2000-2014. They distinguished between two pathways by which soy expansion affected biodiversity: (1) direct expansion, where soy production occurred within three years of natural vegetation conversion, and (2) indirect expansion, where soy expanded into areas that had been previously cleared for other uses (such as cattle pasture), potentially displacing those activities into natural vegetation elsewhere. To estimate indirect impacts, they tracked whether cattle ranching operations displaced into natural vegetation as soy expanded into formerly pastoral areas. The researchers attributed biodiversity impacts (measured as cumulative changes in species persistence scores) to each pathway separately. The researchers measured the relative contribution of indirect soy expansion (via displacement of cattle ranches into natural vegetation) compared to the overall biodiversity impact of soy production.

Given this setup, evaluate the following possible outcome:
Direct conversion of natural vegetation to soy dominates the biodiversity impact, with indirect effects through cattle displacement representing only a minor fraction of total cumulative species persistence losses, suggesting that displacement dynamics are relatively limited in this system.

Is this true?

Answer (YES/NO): YES